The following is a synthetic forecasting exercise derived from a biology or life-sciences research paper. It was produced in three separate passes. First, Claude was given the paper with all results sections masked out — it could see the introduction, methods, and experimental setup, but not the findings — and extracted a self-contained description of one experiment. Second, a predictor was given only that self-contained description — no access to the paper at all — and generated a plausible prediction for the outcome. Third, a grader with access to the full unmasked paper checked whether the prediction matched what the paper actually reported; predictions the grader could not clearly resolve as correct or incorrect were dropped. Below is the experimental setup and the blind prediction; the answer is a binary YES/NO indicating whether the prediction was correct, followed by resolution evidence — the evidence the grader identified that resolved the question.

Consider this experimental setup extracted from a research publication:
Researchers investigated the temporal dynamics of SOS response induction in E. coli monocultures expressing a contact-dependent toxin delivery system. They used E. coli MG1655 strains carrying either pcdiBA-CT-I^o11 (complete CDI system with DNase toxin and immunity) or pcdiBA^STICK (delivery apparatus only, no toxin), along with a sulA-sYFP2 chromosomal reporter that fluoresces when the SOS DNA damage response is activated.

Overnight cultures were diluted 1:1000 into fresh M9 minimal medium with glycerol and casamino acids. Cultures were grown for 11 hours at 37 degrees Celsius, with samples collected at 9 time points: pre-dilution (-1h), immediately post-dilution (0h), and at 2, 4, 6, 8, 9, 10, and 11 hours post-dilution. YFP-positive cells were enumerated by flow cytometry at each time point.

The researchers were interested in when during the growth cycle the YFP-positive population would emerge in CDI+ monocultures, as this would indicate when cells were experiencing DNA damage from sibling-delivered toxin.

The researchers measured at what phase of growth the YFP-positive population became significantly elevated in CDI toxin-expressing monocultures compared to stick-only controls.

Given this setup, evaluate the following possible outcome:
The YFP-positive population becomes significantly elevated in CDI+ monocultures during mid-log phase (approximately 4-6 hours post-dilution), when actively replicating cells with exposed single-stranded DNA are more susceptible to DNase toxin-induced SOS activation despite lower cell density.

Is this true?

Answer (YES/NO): NO